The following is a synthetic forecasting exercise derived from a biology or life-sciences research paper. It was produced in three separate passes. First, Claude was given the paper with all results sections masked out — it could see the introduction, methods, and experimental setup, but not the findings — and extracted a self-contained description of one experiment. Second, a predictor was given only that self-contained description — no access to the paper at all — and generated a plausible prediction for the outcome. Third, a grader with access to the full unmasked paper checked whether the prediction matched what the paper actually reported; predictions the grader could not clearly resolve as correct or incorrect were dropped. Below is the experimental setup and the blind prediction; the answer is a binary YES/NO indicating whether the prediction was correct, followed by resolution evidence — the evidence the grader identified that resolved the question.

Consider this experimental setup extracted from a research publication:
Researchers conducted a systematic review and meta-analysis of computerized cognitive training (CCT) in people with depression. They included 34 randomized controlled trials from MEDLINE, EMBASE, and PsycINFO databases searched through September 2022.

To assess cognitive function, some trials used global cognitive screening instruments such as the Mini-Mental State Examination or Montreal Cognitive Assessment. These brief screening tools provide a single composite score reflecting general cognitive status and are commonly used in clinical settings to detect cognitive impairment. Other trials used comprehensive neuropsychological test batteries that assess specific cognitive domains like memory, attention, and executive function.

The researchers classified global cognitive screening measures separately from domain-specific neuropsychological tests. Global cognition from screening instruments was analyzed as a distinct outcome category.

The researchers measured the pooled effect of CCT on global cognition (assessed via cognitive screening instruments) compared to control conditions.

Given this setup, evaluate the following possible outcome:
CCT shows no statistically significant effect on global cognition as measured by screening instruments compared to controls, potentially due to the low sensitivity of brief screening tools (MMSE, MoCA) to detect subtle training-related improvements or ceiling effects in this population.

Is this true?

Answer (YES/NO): YES